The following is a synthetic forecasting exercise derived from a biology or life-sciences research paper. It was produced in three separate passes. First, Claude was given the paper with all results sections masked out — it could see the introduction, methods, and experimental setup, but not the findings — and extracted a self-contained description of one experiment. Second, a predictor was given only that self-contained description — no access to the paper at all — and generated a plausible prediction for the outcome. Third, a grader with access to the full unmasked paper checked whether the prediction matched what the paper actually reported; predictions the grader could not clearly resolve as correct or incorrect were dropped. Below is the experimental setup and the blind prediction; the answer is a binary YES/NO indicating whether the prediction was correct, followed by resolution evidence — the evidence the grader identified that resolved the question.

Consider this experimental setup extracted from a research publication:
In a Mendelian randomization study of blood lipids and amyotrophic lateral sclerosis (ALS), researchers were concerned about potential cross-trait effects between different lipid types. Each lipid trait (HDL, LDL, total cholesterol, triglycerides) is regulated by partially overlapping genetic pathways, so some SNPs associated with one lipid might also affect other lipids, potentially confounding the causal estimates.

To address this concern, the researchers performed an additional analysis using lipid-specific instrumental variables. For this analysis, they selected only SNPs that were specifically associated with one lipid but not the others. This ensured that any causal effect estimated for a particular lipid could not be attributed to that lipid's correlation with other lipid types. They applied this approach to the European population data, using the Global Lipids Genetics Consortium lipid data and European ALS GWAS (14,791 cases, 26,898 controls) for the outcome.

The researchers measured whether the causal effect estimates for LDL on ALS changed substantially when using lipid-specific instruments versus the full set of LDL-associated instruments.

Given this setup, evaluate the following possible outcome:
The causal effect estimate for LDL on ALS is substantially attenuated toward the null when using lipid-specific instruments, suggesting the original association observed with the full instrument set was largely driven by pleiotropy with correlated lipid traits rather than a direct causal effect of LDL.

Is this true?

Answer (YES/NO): NO